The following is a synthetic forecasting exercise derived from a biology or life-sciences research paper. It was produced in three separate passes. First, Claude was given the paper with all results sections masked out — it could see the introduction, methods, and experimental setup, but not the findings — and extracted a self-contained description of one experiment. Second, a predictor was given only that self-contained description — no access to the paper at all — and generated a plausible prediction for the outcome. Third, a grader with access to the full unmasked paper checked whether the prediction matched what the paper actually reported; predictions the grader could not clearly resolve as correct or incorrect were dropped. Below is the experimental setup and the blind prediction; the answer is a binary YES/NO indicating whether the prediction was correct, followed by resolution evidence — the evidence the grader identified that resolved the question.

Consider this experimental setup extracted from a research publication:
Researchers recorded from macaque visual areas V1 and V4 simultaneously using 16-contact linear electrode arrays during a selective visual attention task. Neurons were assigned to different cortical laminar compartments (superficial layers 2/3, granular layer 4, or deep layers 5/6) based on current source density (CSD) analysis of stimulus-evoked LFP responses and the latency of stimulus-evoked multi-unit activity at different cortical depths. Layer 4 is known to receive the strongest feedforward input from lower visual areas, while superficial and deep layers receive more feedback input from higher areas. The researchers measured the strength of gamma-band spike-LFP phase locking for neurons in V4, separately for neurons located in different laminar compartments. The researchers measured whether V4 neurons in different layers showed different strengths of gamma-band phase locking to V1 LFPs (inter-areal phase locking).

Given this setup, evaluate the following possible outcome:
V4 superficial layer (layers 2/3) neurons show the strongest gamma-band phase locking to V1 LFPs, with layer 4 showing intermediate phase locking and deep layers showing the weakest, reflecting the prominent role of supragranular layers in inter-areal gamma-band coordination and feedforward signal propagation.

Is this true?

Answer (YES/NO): NO